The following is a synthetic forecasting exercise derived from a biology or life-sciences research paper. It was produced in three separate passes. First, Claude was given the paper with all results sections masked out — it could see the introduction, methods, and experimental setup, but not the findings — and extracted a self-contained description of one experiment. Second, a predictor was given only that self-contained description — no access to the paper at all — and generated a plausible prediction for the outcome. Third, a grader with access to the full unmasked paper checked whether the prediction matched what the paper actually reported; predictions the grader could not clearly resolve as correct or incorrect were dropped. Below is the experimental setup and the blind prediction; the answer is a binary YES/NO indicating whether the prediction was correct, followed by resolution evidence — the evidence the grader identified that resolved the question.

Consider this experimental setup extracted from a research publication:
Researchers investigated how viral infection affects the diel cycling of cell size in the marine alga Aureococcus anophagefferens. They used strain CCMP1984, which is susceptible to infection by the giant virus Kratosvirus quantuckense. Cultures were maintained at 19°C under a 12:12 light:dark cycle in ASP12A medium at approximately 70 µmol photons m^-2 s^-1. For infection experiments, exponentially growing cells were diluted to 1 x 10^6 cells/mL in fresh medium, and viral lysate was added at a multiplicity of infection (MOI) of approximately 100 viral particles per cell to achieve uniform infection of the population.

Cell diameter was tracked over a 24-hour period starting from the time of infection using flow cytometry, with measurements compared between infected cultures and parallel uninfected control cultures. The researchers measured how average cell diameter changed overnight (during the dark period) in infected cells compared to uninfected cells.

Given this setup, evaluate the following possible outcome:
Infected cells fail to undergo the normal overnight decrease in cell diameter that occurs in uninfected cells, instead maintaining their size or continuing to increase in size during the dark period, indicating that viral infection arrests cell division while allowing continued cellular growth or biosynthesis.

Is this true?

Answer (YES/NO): YES